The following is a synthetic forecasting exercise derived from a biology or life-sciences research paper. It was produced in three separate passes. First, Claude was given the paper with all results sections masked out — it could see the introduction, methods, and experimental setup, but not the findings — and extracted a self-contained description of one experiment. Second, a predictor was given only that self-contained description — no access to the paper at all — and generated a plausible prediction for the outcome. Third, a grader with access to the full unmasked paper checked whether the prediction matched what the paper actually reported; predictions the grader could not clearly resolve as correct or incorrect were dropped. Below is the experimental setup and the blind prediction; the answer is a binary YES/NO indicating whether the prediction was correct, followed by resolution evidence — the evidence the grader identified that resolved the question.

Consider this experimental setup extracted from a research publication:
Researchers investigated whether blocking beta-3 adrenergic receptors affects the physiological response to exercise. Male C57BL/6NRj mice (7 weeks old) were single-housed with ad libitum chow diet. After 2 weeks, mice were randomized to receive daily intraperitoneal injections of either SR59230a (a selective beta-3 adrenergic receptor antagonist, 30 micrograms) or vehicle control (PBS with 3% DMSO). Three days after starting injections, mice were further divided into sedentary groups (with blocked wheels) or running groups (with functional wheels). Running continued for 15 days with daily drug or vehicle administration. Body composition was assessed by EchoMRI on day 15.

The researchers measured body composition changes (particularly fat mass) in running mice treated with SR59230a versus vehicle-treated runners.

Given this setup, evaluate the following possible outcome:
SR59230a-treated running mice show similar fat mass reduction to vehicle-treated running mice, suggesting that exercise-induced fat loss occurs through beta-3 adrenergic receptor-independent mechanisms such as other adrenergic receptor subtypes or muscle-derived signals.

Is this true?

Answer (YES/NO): NO